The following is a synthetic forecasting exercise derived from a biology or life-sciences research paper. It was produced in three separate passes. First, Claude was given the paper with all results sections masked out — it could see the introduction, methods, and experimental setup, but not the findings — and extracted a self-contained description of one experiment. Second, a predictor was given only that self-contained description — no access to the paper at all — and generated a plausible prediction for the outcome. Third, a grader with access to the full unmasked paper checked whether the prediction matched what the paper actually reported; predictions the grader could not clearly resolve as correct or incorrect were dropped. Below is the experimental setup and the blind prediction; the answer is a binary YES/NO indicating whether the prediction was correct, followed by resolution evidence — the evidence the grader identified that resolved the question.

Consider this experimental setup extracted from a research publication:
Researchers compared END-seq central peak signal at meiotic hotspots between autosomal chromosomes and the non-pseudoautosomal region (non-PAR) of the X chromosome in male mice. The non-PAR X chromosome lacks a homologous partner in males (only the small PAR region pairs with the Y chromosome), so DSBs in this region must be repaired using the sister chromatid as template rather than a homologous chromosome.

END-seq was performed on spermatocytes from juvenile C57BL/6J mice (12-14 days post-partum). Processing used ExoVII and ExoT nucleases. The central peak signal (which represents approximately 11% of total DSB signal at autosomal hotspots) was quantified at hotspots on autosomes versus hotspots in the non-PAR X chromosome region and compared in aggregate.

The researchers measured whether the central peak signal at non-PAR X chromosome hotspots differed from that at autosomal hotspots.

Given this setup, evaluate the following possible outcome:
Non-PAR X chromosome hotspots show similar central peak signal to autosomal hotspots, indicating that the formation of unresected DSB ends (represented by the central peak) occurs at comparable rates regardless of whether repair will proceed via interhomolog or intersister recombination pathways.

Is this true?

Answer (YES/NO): NO